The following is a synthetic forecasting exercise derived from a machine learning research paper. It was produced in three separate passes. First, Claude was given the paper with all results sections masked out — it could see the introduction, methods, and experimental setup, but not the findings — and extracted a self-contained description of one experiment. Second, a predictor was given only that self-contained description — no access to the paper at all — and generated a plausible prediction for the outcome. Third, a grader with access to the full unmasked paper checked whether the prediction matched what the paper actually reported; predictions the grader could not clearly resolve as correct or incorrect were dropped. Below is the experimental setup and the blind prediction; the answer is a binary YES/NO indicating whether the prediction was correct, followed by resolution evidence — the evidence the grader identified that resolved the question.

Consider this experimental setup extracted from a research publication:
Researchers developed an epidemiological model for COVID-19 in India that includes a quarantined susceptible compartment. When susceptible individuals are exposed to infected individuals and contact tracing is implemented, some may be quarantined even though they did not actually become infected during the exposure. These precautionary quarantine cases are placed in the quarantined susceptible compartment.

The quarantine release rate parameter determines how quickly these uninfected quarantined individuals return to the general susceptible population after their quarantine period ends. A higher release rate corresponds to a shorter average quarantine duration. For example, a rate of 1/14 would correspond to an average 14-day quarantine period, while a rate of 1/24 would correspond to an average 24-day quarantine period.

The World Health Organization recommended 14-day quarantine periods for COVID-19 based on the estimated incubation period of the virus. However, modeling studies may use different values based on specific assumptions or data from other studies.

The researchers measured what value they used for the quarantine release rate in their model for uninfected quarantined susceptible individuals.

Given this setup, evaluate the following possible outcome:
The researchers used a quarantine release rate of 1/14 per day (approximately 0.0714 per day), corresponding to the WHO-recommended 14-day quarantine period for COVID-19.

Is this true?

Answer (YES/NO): NO